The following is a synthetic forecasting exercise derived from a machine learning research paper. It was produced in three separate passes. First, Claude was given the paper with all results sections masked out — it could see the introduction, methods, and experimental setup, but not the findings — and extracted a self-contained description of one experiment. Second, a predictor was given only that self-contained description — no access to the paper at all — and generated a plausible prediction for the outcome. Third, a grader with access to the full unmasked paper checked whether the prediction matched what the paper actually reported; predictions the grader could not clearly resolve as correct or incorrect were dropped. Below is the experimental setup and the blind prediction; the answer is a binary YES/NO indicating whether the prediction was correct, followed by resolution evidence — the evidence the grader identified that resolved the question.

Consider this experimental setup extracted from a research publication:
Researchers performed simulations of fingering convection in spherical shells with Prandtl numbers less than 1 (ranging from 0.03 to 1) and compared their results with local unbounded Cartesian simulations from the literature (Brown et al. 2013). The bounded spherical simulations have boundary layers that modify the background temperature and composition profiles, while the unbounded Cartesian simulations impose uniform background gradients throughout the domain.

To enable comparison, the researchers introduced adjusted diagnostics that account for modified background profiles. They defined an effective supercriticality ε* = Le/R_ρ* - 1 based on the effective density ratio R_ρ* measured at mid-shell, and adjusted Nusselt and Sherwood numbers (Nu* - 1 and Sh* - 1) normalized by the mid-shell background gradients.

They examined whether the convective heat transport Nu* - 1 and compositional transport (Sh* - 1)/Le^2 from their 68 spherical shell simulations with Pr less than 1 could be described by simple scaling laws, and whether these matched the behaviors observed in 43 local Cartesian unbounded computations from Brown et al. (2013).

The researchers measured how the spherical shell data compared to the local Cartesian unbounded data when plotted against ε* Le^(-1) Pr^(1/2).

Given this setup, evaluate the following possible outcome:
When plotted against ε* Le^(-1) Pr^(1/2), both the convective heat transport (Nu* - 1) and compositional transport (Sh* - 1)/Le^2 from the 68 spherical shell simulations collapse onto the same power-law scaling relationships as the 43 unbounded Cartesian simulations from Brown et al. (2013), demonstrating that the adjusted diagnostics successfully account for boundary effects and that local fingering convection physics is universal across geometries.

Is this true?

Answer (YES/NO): YES